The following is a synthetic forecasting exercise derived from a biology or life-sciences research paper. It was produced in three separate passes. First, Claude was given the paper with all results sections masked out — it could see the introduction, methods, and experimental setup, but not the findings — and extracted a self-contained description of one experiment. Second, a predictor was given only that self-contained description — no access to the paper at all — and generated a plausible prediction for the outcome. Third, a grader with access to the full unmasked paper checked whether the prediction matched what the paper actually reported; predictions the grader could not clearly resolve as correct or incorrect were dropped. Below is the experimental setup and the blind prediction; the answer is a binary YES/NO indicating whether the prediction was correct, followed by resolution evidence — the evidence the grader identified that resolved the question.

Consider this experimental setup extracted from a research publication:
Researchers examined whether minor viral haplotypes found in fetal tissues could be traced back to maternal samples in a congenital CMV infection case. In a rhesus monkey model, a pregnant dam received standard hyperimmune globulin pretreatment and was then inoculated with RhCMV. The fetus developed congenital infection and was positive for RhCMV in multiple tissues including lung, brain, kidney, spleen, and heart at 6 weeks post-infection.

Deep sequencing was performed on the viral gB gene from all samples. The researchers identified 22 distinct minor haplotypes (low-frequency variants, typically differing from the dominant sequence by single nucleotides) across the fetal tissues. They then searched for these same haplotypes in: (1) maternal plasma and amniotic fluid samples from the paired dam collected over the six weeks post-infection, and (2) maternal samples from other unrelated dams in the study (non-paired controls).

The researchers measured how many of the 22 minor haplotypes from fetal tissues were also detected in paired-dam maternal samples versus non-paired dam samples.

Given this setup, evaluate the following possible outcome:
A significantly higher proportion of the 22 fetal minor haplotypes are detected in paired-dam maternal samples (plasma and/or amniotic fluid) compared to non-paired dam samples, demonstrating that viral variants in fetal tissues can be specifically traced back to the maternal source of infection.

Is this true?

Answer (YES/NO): YES